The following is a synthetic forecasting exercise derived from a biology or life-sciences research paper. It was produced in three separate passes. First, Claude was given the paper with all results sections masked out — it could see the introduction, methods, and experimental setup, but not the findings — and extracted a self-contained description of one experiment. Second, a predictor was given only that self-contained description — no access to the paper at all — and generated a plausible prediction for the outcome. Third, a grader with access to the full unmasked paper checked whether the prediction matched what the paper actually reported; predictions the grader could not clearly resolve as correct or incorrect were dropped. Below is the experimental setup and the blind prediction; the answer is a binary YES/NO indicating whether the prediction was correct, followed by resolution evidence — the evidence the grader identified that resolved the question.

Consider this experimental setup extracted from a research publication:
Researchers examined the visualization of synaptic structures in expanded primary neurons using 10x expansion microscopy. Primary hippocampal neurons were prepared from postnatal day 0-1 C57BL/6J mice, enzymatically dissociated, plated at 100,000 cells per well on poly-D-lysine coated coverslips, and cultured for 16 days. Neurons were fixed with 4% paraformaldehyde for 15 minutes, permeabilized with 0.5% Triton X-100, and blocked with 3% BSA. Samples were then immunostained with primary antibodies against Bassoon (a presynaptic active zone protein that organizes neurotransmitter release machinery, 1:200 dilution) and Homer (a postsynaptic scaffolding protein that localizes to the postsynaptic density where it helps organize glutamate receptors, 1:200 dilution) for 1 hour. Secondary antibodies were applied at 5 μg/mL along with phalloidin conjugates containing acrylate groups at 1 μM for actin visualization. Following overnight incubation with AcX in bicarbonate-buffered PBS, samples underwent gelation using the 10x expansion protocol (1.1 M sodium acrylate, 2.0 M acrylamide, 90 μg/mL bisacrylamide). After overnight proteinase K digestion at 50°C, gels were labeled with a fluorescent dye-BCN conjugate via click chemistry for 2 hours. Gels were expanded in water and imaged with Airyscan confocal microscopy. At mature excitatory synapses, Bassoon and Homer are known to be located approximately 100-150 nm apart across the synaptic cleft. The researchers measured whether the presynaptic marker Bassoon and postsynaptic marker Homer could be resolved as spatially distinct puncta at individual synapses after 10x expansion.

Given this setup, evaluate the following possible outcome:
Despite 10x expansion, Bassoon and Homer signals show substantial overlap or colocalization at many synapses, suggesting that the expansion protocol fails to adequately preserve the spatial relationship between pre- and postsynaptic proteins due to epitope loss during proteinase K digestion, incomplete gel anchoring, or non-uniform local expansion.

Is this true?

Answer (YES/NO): NO